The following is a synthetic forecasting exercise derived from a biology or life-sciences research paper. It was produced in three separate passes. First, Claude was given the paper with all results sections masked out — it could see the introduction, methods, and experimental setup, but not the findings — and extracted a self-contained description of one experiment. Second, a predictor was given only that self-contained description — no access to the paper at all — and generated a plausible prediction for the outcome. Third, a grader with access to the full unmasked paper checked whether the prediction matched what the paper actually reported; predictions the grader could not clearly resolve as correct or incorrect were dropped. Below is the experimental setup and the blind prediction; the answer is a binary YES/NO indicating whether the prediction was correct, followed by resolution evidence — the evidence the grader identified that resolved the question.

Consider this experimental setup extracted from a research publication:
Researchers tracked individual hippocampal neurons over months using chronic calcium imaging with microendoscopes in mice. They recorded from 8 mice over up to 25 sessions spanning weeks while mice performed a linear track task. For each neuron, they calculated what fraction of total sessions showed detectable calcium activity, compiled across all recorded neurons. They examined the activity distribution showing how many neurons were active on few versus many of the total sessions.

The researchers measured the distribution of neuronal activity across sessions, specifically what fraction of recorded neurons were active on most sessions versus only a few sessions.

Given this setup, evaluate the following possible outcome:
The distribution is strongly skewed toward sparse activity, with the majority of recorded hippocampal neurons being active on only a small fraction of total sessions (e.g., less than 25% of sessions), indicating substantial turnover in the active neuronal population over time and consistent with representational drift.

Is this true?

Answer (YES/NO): NO